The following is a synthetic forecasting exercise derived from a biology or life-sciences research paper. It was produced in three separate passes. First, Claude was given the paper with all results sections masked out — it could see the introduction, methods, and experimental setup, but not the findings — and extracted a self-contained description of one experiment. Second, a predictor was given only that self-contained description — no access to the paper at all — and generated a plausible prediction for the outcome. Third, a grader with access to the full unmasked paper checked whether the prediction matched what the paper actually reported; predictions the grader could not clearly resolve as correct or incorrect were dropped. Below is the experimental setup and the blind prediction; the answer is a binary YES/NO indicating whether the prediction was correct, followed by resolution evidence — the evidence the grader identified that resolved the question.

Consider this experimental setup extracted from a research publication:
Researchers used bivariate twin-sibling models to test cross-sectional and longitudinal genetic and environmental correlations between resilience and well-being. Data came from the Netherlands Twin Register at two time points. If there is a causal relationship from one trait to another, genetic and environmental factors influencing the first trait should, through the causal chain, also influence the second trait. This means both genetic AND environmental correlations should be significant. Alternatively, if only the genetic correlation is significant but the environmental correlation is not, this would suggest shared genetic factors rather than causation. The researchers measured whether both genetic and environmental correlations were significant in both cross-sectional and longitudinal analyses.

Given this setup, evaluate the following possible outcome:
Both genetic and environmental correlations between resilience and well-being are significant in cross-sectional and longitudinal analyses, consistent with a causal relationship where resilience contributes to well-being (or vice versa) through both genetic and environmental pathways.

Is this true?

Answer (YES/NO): NO